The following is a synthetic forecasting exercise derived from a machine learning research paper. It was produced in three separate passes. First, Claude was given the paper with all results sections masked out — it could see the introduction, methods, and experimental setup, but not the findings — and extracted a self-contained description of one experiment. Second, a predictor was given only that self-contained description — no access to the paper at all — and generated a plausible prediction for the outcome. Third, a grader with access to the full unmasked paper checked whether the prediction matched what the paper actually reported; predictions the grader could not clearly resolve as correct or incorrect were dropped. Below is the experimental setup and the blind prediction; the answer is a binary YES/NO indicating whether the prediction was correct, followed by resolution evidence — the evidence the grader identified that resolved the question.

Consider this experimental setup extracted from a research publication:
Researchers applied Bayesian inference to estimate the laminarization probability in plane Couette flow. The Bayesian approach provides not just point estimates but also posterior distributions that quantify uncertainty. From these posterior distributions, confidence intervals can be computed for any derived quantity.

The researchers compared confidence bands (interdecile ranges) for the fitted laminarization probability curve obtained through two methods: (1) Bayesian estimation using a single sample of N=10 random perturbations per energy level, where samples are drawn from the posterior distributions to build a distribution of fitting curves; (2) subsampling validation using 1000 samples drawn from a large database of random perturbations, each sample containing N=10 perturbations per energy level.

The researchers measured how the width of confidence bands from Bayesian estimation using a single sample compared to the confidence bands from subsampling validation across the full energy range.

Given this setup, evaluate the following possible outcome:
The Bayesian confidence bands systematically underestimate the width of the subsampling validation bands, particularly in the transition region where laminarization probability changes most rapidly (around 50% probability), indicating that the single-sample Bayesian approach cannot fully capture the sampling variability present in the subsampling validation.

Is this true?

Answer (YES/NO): NO